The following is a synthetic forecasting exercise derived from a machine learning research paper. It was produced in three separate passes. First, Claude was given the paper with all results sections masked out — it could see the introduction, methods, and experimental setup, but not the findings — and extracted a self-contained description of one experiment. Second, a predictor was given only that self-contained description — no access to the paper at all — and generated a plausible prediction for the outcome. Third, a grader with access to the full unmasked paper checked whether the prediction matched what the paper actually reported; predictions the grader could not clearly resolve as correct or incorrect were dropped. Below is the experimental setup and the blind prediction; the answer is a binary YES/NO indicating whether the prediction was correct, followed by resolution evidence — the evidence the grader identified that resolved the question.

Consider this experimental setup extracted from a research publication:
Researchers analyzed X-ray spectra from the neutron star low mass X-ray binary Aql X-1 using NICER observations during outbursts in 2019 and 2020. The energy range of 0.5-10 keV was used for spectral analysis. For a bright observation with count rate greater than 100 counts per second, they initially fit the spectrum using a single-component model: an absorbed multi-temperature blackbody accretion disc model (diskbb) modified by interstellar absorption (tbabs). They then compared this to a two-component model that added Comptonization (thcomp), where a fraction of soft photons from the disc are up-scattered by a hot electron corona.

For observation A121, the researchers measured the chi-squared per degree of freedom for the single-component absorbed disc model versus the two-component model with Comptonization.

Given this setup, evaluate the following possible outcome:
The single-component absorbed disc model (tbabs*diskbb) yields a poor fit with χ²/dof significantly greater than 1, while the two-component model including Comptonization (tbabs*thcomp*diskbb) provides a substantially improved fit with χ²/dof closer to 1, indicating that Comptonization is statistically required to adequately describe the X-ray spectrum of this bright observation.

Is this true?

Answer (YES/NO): YES